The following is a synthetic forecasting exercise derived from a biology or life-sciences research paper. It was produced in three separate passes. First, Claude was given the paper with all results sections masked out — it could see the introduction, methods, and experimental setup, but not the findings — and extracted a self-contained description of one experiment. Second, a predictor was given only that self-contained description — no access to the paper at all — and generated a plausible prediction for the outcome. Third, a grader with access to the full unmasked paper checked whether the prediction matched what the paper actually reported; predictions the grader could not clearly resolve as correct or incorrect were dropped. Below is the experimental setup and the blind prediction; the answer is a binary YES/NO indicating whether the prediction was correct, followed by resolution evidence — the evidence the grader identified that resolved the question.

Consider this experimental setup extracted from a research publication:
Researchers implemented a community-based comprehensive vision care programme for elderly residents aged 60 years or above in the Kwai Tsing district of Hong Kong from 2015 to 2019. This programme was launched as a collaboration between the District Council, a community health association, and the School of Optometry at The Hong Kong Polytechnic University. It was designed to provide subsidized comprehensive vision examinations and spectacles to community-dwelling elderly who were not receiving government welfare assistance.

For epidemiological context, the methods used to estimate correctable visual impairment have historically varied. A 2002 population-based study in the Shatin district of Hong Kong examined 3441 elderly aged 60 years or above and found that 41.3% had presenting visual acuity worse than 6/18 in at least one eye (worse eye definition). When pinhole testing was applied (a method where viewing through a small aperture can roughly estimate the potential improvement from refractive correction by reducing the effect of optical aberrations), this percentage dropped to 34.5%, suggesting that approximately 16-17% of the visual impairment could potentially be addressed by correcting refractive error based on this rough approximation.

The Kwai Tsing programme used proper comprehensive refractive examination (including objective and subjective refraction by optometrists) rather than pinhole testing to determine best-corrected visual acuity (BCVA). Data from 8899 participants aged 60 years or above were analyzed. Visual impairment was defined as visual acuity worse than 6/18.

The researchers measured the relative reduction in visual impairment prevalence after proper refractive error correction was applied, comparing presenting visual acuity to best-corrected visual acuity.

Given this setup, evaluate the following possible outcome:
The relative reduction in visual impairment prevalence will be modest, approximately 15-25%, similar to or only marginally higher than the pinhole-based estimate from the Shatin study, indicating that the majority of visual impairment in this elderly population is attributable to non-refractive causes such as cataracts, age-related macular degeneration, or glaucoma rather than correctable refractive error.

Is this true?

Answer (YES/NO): NO